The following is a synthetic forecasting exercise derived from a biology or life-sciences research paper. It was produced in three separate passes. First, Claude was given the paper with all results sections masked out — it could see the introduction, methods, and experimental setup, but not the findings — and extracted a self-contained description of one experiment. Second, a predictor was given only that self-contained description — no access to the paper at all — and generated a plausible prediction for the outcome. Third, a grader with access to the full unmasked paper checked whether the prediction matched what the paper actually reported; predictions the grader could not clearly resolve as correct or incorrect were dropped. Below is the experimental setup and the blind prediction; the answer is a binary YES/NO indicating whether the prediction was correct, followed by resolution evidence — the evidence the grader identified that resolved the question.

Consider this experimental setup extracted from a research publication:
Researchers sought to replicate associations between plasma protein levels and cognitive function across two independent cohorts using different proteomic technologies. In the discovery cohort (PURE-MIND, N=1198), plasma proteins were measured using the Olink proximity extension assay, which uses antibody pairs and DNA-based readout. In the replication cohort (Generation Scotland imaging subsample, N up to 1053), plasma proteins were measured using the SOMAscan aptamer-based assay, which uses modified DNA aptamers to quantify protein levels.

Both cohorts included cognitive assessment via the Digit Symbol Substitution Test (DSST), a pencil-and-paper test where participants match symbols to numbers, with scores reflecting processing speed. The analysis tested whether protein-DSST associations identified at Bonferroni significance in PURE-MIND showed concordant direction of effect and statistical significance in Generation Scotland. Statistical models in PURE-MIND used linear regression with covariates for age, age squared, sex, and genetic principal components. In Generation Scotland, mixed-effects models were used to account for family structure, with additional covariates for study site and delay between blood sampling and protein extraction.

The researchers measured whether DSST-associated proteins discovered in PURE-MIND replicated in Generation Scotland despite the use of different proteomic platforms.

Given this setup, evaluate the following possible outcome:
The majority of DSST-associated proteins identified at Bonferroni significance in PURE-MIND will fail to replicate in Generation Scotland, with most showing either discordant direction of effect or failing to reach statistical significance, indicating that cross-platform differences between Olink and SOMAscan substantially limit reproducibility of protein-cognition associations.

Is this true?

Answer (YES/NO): NO